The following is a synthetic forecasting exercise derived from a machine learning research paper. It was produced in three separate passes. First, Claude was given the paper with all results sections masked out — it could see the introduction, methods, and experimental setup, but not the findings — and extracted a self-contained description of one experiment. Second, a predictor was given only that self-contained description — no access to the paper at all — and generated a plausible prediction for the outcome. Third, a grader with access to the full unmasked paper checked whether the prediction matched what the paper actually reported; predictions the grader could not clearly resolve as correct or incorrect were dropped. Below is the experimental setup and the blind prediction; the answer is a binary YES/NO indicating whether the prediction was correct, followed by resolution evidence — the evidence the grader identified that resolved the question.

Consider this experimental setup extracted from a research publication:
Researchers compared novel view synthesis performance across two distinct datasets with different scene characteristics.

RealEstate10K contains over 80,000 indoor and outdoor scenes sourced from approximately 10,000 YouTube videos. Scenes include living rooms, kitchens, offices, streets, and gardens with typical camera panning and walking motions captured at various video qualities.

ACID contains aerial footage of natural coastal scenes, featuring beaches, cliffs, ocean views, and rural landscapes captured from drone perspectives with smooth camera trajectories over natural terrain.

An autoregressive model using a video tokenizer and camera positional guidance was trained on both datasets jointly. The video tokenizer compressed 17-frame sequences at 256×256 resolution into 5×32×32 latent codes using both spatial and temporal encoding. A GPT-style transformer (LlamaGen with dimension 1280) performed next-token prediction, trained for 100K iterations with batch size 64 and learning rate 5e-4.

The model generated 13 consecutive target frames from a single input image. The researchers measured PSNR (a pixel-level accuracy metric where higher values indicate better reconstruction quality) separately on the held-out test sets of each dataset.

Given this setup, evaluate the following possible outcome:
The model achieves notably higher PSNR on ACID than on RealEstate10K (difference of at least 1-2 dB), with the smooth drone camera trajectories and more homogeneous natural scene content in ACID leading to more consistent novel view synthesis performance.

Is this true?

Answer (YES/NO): YES